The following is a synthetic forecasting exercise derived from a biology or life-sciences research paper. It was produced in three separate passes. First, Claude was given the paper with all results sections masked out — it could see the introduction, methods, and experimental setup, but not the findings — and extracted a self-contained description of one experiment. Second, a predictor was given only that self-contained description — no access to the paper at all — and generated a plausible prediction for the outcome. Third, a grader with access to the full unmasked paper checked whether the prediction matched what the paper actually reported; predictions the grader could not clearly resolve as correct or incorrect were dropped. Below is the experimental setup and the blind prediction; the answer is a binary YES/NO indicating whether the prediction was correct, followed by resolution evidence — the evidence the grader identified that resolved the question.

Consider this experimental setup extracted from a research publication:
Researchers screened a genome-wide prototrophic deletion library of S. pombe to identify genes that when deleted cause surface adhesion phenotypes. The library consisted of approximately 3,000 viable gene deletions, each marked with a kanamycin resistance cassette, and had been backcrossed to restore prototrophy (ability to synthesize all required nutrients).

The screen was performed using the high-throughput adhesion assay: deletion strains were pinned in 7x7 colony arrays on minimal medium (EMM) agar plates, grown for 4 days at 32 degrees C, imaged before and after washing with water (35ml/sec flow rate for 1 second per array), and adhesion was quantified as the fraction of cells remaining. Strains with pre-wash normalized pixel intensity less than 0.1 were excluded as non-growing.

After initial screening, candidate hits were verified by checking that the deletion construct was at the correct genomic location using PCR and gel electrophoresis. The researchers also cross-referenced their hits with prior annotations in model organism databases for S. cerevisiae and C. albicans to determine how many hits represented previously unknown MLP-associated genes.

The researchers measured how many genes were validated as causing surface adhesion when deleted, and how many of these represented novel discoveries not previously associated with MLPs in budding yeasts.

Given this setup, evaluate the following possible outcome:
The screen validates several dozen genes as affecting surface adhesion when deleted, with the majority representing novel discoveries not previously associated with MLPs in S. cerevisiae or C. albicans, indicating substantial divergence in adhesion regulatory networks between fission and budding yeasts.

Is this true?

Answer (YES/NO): YES